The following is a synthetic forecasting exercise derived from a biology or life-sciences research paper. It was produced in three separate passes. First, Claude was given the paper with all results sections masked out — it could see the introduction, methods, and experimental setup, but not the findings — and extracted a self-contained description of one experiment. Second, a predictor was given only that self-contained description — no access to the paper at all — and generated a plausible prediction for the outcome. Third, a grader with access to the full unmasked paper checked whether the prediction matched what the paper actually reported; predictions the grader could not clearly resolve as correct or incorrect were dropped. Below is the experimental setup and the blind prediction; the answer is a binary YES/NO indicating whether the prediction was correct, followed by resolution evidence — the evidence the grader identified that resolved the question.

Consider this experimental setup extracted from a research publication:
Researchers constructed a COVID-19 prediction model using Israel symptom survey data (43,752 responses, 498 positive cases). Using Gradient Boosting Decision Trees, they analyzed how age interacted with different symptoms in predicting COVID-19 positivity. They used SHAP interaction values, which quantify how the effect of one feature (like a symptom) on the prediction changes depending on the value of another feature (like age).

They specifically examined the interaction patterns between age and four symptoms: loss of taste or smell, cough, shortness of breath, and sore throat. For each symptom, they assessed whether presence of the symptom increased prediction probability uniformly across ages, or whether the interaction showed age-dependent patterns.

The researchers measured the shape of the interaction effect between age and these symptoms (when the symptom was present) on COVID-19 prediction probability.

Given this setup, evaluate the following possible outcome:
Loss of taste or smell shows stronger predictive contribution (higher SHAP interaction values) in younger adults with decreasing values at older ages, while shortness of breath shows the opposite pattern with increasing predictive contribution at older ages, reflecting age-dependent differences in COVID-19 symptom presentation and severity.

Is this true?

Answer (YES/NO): NO